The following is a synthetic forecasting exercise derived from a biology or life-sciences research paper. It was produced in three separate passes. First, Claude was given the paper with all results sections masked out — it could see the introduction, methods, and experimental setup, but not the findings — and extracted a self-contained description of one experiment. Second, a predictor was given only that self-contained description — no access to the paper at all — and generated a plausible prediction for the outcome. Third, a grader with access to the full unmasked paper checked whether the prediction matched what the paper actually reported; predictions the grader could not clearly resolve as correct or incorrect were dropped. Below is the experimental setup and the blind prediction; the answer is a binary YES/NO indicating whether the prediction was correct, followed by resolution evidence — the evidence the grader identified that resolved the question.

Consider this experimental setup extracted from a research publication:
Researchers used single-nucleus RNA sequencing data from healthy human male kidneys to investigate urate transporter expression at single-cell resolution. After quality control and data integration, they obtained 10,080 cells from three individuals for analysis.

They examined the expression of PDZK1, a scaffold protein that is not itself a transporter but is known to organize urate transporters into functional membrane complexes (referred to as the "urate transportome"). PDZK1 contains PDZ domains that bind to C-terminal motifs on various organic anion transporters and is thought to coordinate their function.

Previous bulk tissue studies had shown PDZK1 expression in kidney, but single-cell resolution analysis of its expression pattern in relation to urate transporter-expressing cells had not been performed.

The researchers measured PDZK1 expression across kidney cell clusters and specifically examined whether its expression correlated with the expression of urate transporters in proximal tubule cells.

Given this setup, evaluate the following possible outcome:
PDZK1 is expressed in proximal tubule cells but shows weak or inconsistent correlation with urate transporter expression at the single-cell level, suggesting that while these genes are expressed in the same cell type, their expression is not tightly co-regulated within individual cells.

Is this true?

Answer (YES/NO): NO